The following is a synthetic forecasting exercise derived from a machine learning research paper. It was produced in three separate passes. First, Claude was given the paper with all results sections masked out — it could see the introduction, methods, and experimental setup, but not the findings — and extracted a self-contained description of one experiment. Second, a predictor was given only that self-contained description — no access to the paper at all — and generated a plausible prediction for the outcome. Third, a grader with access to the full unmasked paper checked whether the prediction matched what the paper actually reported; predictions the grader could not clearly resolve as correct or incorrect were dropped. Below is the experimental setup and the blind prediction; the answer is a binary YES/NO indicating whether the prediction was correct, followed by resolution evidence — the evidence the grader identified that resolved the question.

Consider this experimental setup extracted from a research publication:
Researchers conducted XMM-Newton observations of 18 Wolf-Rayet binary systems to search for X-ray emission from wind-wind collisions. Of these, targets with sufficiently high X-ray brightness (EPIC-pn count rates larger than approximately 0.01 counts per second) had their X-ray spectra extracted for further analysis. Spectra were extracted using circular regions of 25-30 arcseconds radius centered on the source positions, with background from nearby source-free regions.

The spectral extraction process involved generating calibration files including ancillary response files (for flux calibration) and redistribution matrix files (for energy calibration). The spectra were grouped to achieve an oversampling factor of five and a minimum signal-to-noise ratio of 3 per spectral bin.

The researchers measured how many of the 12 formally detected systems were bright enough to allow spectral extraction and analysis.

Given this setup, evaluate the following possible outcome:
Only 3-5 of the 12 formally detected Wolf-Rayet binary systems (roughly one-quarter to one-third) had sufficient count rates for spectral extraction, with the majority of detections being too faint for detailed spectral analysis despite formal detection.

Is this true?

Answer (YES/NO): NO